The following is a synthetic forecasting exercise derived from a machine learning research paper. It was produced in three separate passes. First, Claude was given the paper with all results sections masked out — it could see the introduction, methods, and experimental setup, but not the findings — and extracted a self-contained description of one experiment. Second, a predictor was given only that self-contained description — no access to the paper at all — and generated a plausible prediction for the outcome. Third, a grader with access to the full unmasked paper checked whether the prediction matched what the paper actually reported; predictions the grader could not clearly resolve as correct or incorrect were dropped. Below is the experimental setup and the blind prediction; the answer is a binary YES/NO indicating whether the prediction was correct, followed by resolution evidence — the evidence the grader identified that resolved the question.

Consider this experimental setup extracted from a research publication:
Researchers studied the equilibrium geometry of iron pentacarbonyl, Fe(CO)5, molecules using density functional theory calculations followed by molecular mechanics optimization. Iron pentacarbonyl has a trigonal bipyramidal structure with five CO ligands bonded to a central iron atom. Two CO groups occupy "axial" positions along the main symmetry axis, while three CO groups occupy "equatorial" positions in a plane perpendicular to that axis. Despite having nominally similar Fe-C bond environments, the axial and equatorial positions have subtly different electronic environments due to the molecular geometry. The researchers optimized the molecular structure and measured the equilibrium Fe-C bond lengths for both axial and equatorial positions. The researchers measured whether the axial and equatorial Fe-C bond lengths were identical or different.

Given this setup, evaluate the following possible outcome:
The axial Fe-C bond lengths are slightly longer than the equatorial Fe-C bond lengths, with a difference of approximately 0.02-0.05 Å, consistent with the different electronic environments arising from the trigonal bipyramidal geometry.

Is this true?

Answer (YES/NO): NO